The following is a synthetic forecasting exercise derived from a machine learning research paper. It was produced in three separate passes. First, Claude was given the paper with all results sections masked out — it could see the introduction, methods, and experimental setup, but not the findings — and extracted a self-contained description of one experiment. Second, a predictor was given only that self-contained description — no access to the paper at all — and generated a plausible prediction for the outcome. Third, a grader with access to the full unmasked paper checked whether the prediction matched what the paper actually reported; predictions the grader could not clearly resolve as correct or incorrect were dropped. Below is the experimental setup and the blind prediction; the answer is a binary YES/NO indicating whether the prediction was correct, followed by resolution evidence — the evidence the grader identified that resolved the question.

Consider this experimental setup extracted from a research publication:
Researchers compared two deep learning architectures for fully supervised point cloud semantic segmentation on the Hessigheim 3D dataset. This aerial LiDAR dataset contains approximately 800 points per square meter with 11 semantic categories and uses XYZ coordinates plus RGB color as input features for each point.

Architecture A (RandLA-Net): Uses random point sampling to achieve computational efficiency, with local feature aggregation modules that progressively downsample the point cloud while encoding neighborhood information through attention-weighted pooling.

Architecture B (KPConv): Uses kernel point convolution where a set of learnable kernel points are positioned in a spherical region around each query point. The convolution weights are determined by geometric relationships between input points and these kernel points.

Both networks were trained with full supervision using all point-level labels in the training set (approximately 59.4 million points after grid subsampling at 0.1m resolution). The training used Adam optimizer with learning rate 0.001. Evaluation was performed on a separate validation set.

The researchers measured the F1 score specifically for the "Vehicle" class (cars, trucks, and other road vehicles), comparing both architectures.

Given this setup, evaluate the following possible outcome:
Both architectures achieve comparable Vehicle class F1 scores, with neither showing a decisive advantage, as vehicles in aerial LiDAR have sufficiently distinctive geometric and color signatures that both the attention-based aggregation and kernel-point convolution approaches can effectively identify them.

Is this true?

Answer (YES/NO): NO